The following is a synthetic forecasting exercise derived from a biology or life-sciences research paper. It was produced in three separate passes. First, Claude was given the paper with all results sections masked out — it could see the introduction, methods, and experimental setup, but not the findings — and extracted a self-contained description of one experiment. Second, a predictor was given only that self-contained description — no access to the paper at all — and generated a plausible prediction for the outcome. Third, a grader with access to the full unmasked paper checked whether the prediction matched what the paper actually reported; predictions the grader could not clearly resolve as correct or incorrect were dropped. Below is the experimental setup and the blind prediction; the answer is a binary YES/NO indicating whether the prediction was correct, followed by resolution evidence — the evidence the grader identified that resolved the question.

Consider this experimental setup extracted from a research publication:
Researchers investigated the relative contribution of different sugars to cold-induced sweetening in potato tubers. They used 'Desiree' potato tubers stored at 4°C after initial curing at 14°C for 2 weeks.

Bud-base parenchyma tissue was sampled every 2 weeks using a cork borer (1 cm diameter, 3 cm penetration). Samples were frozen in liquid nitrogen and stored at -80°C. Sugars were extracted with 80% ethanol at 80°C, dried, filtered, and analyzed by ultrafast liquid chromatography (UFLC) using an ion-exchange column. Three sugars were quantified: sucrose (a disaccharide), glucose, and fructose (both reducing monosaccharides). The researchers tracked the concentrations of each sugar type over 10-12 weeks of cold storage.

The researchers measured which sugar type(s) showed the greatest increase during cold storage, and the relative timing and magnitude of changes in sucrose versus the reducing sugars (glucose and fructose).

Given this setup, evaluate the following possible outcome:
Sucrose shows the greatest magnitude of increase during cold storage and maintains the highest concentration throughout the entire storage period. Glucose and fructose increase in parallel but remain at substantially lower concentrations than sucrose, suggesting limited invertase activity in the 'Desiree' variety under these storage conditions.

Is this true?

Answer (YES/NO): NO